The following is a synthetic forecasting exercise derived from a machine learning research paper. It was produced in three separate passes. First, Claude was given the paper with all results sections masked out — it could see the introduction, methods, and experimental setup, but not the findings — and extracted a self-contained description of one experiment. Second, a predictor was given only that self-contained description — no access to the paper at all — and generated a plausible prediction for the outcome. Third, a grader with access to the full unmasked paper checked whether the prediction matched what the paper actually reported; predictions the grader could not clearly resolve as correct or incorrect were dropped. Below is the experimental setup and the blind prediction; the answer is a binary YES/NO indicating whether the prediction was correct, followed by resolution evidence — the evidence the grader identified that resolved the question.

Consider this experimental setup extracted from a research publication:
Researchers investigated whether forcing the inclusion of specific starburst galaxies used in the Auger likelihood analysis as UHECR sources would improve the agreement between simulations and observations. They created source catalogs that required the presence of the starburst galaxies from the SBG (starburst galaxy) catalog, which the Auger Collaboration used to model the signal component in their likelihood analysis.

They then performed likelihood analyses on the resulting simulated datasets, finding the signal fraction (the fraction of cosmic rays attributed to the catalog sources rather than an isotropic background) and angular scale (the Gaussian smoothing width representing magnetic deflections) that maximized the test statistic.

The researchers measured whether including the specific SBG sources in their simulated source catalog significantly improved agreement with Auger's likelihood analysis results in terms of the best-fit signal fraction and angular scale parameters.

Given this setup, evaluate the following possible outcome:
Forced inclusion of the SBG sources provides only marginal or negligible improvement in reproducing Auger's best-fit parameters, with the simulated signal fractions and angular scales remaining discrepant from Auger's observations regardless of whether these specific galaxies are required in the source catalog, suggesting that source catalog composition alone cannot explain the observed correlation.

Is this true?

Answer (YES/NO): YES